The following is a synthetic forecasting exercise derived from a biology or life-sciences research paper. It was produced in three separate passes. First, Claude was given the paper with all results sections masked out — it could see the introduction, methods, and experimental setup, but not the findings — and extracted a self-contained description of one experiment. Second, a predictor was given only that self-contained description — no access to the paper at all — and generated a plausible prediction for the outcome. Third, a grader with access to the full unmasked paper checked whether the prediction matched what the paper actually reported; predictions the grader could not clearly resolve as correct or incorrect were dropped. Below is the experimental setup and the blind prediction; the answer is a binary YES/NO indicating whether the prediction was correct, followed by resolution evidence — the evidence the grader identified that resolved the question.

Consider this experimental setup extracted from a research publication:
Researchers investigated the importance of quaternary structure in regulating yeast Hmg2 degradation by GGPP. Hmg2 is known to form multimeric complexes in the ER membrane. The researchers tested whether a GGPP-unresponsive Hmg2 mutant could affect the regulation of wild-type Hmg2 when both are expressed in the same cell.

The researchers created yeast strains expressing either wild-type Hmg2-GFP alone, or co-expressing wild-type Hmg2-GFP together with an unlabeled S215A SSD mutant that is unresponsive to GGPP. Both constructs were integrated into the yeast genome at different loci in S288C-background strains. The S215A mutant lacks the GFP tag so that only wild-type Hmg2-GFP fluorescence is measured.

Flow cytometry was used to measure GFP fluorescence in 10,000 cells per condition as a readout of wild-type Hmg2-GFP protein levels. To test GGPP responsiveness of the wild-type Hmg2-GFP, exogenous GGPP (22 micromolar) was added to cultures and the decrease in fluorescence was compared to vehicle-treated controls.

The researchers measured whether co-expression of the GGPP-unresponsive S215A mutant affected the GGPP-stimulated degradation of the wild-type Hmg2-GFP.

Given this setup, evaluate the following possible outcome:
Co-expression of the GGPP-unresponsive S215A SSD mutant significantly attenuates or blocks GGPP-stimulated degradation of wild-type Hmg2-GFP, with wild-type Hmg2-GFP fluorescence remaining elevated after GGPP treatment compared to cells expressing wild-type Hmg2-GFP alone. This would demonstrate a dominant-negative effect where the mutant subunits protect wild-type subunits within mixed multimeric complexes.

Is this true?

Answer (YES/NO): YES